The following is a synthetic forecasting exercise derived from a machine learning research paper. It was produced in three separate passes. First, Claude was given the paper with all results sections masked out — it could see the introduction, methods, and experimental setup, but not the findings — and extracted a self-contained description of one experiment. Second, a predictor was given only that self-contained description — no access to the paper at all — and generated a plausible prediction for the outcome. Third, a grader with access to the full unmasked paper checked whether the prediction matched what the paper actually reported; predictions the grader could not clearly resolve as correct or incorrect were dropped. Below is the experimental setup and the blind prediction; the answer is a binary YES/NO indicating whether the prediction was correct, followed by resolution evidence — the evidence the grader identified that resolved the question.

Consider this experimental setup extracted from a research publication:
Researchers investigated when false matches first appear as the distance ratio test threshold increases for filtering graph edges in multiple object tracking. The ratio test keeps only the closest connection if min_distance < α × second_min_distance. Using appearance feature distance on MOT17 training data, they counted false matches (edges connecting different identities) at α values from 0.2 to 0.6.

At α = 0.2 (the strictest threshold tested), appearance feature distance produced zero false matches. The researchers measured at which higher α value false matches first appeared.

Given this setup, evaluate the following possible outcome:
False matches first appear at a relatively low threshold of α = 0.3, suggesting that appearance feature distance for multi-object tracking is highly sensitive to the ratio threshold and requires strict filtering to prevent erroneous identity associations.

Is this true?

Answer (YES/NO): YES